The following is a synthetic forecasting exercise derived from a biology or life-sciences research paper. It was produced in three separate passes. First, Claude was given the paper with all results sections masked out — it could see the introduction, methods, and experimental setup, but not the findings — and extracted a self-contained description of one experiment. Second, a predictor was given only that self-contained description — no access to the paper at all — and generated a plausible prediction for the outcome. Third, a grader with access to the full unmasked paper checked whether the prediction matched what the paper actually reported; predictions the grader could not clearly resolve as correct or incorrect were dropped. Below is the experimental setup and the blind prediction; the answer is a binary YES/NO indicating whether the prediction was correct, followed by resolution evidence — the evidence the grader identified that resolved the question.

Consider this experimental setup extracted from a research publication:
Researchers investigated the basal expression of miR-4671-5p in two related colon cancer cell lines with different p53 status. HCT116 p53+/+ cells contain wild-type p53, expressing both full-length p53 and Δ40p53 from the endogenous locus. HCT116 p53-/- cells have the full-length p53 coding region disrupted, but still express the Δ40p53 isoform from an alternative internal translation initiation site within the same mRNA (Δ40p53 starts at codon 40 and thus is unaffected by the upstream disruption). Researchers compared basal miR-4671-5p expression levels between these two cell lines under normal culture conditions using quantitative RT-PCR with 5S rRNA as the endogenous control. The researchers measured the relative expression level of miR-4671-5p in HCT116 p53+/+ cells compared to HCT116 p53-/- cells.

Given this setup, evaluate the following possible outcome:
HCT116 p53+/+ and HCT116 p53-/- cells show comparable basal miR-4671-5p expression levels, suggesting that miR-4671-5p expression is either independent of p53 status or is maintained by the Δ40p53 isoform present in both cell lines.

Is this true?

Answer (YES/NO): NO